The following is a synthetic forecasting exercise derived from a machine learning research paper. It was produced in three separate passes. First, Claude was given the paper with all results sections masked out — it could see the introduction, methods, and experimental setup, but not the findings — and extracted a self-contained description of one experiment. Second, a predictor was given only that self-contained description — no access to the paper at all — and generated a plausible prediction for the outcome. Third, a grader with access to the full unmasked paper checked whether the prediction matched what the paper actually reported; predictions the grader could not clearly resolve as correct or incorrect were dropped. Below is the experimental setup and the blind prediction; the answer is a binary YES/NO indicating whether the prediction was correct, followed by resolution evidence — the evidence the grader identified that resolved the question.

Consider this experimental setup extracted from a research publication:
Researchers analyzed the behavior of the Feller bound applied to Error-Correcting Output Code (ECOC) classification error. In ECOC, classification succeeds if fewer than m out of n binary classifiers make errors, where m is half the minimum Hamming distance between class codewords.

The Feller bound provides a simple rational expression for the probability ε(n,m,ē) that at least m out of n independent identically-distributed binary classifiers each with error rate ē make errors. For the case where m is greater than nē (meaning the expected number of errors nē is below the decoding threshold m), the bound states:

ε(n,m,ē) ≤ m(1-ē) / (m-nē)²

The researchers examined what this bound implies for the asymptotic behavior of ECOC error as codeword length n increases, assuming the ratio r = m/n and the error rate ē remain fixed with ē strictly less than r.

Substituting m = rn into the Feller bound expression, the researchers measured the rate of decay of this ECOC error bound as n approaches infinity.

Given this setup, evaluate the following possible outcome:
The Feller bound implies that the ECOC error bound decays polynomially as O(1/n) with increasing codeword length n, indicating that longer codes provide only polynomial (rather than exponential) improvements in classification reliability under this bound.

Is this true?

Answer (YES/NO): YES